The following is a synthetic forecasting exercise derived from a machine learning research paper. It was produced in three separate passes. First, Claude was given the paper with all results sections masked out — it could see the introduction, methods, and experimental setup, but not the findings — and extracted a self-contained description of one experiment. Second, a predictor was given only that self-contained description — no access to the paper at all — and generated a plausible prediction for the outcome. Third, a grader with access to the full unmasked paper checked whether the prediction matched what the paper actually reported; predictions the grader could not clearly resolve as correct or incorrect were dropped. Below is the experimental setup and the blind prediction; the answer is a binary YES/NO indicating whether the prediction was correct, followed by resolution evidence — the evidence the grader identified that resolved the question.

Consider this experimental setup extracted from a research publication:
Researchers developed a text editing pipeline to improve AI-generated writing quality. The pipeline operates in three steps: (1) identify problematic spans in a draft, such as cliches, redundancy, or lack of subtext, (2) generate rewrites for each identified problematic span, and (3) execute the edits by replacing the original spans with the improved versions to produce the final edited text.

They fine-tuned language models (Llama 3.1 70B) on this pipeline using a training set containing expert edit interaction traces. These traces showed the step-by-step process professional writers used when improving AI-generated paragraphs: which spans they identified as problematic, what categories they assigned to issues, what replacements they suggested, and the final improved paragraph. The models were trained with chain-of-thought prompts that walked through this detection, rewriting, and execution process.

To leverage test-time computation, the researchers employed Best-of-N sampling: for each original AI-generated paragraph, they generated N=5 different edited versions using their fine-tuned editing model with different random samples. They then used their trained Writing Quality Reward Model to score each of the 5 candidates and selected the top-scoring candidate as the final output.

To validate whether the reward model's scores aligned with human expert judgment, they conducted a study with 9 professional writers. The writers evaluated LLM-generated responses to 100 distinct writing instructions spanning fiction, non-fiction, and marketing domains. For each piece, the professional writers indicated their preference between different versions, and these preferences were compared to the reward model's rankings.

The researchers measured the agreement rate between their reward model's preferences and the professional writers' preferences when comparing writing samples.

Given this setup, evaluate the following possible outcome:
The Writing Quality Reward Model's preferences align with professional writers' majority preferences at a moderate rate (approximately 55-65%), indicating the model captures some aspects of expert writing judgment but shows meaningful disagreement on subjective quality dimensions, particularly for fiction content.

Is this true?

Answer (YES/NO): NO